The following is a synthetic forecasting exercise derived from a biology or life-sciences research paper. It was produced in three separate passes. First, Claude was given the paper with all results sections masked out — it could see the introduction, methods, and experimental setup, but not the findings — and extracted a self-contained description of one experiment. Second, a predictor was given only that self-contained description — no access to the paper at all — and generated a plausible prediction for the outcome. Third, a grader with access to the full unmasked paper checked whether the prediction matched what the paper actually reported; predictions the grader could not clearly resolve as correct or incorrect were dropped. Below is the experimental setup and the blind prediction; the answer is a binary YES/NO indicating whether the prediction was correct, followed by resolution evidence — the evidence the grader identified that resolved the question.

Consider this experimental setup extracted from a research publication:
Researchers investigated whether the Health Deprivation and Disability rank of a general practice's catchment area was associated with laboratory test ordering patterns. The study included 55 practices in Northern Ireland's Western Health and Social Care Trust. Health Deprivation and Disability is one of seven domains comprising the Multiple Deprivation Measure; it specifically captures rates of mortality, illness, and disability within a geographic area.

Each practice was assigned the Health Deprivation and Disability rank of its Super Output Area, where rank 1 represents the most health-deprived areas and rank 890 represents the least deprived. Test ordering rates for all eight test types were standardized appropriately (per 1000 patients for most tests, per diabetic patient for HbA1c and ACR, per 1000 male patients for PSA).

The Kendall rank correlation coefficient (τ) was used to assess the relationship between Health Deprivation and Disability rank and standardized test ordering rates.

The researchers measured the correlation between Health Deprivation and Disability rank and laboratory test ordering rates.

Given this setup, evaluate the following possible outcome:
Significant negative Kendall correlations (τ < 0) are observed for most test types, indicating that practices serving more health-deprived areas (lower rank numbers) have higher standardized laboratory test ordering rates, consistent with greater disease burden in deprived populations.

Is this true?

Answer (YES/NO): NO